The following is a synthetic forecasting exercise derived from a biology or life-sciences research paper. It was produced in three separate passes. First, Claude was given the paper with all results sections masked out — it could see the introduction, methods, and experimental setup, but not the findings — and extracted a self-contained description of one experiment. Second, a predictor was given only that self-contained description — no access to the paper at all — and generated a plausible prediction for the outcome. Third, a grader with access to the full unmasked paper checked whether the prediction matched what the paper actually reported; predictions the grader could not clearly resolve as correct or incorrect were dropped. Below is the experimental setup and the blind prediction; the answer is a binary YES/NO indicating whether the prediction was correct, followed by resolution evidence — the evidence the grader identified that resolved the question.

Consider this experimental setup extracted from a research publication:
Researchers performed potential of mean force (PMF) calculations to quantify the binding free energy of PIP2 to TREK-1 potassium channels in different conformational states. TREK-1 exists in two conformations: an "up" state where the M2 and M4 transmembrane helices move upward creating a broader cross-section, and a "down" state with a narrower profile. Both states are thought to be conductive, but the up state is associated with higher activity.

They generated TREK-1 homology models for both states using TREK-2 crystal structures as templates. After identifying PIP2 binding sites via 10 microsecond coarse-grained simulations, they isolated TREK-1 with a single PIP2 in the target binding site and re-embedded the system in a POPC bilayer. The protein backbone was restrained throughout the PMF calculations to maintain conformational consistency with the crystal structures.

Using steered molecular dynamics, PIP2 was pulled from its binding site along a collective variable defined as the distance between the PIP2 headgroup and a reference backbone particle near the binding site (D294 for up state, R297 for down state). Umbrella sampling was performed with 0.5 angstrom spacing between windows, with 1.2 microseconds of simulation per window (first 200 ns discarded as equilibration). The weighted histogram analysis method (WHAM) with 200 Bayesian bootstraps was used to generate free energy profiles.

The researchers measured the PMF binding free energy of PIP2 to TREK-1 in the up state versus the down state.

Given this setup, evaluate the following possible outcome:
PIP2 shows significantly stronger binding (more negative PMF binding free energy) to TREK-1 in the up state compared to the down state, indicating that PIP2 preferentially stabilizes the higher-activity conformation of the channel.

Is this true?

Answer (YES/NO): YES